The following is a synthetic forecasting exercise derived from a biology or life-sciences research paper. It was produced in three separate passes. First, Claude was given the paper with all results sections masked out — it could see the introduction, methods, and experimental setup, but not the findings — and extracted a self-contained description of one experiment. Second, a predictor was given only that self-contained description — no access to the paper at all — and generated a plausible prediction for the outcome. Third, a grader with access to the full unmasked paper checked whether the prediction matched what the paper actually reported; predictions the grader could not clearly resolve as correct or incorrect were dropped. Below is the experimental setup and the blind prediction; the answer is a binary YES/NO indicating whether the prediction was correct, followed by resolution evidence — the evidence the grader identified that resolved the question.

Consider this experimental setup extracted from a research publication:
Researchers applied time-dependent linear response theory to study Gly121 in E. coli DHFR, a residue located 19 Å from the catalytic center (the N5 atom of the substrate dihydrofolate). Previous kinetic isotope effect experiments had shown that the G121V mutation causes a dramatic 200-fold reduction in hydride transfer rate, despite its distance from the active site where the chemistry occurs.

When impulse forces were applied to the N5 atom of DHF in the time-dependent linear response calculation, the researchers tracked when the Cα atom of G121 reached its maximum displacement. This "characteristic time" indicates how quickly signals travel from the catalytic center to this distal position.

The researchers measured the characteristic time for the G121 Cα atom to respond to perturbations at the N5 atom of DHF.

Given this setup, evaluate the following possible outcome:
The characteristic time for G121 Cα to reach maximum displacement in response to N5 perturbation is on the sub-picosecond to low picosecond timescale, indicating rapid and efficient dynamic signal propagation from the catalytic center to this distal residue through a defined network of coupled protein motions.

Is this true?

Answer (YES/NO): YES